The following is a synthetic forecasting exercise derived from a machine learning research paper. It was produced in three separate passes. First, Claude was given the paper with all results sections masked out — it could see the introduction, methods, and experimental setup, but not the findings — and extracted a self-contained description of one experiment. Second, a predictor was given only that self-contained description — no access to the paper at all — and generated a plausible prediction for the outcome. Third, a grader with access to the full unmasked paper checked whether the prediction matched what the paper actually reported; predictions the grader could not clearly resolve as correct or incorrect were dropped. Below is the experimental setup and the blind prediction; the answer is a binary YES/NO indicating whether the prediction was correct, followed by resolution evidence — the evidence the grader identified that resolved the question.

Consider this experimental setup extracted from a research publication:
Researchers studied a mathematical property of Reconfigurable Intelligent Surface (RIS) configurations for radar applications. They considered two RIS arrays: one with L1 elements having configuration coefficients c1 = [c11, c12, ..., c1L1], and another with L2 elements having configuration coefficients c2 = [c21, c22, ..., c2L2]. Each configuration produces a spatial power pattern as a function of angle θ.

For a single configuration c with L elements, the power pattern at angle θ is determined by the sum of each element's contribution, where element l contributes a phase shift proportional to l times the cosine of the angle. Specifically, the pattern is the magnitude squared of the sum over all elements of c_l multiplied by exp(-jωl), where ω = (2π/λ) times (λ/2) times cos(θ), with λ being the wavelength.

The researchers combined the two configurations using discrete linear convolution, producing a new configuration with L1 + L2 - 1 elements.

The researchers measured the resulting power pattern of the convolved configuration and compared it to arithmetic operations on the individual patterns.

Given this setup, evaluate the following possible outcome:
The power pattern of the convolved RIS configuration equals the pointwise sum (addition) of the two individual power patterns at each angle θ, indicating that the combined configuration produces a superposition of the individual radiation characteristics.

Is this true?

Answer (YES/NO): NO